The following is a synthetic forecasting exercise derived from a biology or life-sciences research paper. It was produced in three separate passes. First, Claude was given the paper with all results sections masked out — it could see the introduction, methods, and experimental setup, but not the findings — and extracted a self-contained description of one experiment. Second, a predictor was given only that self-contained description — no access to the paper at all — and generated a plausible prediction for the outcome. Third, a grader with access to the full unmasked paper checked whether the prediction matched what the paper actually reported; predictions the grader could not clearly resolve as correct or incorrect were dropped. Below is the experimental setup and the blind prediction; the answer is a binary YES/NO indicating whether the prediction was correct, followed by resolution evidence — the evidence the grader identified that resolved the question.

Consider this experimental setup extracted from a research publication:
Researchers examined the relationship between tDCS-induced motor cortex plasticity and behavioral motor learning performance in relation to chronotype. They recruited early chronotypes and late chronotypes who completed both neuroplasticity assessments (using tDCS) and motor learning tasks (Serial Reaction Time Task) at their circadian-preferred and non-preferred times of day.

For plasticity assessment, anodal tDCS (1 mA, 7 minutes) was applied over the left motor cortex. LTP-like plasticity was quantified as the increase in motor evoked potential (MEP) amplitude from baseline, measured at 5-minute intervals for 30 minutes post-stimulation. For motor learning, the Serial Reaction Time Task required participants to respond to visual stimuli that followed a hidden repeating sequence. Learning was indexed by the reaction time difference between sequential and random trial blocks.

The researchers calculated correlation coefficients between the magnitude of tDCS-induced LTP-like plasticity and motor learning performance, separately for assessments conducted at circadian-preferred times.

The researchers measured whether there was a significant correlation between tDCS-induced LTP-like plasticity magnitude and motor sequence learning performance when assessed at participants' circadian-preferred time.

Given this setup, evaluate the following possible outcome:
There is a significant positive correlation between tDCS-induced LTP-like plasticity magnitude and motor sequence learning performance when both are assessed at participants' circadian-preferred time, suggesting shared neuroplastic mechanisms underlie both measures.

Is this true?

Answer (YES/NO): NO